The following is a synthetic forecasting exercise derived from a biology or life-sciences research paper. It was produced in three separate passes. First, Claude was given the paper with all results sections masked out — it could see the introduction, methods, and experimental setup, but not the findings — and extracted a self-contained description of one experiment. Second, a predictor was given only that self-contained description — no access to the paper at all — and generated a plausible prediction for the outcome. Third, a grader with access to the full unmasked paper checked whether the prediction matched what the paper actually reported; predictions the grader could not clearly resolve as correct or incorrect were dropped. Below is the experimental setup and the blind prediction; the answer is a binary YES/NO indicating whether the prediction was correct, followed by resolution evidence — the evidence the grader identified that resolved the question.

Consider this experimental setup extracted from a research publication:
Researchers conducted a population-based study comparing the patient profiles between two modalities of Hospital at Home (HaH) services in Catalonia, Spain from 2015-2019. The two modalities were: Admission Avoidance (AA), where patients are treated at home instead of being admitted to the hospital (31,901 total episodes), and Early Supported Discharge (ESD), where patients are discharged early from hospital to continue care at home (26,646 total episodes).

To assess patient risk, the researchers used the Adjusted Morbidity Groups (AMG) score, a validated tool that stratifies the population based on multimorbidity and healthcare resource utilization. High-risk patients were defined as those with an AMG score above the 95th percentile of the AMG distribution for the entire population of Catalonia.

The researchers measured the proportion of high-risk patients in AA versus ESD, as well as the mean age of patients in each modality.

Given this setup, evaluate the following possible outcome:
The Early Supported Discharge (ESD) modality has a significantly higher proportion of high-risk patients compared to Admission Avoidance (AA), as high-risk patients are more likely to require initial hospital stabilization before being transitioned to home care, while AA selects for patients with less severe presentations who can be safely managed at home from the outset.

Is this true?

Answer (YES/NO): NO